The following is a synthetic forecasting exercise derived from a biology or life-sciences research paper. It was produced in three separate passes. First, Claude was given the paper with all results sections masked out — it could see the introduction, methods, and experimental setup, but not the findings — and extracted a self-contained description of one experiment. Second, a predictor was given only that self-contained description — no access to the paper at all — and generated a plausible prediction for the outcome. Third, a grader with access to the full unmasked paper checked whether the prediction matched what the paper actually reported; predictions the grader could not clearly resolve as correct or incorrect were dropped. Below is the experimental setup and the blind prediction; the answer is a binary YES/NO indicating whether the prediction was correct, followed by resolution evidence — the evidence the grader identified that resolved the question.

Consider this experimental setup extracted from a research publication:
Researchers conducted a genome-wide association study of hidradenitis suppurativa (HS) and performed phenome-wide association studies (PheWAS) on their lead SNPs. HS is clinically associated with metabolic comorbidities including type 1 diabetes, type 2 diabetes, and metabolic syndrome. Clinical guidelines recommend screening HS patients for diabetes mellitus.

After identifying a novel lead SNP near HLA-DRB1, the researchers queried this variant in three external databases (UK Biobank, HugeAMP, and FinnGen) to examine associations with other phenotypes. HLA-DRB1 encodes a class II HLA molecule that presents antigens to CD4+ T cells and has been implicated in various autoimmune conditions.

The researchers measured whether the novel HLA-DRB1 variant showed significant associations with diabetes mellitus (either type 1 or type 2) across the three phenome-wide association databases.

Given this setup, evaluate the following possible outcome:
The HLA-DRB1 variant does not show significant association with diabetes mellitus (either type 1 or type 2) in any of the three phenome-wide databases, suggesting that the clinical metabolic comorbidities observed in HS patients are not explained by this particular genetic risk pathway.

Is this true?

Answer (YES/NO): NO